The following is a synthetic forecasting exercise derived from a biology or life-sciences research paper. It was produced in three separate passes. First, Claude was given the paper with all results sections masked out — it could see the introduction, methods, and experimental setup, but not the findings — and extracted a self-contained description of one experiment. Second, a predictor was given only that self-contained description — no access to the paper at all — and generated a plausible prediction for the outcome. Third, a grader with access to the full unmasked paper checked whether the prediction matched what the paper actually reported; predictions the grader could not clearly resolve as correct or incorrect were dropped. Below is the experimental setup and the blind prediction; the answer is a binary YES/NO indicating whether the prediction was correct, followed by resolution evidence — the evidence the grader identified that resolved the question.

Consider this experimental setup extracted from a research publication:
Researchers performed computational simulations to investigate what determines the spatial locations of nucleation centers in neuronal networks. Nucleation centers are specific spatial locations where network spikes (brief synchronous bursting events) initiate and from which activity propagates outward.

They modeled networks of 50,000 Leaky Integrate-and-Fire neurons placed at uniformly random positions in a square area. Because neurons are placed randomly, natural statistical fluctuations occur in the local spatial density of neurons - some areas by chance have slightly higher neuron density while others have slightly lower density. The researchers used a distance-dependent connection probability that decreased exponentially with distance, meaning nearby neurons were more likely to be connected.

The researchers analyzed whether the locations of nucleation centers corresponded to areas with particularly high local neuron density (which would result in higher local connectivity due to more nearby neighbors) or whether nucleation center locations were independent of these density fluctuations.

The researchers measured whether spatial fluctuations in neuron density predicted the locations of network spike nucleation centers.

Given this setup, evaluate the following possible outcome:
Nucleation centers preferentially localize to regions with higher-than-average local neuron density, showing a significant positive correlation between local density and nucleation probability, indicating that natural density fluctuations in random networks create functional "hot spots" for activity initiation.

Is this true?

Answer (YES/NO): NO